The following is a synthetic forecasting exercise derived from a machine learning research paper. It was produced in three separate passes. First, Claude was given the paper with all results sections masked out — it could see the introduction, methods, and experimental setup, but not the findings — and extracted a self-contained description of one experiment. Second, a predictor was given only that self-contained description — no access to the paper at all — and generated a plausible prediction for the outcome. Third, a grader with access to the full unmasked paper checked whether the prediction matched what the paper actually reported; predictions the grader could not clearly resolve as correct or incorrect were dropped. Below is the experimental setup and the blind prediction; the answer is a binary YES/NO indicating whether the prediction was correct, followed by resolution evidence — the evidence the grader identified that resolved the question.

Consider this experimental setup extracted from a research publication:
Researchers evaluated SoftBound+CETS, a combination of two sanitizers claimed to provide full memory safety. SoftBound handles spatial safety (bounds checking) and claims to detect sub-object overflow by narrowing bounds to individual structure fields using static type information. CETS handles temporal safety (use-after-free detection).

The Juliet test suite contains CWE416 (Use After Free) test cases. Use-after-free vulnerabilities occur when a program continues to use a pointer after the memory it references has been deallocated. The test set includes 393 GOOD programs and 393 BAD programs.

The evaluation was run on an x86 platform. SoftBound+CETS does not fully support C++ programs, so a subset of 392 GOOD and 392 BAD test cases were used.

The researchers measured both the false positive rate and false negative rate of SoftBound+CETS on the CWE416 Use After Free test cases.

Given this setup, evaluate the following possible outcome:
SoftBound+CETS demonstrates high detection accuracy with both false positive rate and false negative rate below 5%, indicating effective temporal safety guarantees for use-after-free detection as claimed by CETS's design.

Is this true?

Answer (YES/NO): NO